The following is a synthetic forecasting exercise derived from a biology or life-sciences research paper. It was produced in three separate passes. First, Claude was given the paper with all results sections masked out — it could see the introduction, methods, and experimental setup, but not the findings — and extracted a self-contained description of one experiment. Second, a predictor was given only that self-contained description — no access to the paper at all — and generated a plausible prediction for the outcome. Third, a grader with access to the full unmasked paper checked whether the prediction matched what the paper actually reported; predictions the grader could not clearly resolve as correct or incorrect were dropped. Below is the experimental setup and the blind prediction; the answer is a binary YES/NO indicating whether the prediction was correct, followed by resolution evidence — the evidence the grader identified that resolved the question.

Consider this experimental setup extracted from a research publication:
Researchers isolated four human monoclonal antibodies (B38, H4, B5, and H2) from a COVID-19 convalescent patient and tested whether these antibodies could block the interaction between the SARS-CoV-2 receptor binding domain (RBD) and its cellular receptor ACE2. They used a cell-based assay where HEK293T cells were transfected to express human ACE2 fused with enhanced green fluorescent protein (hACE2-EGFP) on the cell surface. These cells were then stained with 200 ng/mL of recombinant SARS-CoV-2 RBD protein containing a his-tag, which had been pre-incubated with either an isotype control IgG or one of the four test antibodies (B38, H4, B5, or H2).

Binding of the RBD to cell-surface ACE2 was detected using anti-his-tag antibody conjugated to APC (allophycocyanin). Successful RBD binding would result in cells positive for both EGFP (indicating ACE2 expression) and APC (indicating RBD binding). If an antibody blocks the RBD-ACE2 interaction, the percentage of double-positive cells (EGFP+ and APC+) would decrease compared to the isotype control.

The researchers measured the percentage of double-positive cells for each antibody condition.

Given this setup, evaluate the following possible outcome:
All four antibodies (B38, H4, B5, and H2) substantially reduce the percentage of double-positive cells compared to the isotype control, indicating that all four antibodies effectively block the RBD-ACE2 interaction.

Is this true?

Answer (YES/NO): NO